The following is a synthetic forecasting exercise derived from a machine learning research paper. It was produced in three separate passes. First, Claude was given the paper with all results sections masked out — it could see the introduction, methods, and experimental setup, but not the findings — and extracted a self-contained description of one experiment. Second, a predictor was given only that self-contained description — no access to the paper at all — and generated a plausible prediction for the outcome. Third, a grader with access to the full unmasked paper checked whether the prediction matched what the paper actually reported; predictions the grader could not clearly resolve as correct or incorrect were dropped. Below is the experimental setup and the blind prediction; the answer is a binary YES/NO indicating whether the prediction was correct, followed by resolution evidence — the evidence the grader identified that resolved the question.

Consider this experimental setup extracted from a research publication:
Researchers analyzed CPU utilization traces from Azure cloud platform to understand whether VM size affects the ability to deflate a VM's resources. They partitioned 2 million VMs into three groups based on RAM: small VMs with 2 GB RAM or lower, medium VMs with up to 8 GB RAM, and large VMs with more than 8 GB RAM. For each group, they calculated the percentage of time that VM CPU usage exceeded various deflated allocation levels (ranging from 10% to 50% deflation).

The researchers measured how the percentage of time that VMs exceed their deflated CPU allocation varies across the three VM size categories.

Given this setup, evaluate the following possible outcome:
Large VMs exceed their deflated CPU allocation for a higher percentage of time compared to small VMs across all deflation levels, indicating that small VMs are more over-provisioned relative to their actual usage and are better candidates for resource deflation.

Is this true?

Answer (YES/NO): NO